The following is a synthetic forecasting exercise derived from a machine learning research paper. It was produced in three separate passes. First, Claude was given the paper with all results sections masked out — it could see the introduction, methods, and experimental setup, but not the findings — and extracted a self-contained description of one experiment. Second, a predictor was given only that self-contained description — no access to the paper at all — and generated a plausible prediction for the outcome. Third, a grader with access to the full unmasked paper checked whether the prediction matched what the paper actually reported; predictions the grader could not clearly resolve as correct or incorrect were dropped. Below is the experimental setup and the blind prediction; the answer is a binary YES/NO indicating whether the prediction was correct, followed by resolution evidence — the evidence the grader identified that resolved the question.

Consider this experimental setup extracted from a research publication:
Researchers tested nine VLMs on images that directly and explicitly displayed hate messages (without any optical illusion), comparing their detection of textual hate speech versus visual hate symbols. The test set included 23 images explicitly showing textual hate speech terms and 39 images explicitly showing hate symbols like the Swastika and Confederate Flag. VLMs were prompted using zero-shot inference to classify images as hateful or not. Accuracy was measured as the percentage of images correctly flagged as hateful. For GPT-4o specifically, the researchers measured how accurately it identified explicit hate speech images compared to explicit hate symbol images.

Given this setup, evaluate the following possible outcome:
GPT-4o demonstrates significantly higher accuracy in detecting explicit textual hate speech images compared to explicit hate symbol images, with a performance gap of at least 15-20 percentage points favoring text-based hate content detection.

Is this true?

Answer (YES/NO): NO